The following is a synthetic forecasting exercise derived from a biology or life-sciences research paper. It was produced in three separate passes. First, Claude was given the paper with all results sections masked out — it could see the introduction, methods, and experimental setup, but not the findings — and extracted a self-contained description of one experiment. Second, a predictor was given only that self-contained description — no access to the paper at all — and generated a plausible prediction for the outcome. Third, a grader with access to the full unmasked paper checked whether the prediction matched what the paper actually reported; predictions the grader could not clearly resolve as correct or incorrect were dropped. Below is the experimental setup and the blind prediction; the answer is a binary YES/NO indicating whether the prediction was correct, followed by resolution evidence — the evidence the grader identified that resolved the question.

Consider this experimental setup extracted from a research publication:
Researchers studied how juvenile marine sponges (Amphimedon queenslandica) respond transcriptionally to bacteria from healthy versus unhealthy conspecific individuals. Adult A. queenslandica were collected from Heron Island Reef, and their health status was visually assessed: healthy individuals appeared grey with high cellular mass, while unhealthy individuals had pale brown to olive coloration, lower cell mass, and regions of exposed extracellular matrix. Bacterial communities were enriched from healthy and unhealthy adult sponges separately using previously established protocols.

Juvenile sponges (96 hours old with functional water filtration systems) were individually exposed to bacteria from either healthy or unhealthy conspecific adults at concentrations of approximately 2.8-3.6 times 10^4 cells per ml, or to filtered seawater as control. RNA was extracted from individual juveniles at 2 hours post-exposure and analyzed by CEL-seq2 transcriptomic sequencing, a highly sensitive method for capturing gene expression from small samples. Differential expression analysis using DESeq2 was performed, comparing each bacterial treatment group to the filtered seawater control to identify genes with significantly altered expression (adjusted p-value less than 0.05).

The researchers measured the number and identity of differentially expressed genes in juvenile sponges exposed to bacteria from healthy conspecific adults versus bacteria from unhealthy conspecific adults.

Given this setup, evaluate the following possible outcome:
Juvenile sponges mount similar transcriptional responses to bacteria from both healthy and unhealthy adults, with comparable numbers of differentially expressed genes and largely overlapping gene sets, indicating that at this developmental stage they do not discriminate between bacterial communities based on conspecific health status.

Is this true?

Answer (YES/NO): NO